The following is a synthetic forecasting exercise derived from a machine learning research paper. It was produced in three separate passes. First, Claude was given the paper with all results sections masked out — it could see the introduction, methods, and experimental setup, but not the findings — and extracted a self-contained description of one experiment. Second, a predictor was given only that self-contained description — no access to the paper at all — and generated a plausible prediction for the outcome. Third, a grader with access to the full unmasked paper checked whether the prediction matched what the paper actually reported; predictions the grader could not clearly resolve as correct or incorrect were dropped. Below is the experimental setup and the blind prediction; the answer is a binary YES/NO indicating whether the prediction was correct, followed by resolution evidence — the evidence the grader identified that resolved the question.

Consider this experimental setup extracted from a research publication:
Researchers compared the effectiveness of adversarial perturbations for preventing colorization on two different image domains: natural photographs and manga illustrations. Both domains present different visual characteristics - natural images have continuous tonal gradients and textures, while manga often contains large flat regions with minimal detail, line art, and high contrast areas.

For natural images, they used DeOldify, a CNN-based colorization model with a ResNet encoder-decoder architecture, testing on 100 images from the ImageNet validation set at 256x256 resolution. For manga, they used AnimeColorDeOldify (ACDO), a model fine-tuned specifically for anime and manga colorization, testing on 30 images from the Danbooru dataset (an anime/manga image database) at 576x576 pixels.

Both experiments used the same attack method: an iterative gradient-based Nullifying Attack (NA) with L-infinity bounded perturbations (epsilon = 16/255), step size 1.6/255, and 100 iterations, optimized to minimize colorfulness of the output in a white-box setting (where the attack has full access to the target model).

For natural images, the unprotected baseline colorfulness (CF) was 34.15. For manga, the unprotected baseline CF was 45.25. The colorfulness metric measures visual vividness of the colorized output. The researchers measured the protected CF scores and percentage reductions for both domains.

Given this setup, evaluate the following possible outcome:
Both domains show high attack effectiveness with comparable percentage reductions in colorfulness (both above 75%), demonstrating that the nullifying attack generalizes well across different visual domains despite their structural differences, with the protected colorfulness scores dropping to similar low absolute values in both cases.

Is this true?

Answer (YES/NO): YES